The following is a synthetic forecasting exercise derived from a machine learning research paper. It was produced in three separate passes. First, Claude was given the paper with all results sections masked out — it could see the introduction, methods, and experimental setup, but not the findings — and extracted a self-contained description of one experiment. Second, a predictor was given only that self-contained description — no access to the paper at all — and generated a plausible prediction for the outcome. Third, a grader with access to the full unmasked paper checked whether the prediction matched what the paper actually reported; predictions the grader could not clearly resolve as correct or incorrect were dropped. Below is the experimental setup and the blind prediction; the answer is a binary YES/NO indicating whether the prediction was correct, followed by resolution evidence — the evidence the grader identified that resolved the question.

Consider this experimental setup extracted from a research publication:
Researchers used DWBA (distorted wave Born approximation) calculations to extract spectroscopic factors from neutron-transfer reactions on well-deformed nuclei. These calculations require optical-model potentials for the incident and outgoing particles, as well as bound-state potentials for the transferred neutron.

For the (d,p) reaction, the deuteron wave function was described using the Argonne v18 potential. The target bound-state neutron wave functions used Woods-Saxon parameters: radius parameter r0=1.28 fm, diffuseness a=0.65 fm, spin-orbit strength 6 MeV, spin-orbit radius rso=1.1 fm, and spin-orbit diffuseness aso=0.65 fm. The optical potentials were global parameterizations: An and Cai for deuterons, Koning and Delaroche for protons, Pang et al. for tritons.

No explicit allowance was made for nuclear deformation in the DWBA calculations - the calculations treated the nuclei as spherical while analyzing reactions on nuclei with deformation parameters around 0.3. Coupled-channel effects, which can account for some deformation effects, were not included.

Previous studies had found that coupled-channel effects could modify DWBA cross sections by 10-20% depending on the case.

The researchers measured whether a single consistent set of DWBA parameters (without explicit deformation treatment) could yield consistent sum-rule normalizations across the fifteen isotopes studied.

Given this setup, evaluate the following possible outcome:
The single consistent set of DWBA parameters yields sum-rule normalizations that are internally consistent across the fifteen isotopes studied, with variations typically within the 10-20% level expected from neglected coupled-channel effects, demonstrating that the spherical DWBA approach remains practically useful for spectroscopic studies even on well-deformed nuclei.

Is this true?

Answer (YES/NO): YES